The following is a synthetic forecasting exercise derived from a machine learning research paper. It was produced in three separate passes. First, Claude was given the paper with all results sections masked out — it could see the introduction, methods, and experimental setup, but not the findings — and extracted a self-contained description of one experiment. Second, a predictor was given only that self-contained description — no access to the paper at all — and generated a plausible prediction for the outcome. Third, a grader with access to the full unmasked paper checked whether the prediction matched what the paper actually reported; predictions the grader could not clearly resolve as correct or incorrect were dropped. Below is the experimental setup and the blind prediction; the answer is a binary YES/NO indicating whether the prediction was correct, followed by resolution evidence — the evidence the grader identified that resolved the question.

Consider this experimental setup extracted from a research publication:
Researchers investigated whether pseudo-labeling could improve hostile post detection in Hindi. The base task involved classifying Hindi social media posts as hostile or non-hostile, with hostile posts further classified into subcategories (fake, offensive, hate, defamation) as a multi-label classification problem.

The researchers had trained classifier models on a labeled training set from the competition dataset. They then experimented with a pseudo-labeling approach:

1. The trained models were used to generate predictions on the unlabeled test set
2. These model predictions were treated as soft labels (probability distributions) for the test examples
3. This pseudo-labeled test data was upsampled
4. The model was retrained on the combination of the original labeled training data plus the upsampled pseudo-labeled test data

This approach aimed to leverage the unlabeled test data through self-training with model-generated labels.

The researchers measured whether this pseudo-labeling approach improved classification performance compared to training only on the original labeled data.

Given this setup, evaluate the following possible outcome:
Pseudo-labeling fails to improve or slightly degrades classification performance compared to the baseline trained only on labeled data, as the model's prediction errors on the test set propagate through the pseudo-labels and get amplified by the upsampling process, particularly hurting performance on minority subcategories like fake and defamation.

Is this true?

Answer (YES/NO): NO